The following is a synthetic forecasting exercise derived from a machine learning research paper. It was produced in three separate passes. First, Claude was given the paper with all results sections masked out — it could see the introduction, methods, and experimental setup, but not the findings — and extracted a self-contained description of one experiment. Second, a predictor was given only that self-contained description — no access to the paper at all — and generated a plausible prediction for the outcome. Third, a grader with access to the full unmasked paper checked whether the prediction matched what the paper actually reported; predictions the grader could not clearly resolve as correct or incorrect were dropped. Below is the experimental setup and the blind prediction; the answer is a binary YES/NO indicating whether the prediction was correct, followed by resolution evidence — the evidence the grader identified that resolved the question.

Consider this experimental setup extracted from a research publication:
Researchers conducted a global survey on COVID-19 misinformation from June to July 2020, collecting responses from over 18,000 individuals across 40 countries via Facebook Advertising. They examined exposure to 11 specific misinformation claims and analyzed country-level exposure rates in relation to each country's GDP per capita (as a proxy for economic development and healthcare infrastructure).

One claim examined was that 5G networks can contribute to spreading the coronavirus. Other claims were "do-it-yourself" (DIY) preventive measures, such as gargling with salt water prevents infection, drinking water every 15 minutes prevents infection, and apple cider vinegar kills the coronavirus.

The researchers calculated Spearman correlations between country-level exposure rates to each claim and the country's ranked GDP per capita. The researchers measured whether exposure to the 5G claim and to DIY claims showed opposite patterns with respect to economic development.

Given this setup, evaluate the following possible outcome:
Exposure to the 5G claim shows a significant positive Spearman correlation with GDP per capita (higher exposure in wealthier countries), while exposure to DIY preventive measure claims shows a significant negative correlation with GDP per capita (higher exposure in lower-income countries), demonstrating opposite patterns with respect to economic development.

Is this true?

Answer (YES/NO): YES